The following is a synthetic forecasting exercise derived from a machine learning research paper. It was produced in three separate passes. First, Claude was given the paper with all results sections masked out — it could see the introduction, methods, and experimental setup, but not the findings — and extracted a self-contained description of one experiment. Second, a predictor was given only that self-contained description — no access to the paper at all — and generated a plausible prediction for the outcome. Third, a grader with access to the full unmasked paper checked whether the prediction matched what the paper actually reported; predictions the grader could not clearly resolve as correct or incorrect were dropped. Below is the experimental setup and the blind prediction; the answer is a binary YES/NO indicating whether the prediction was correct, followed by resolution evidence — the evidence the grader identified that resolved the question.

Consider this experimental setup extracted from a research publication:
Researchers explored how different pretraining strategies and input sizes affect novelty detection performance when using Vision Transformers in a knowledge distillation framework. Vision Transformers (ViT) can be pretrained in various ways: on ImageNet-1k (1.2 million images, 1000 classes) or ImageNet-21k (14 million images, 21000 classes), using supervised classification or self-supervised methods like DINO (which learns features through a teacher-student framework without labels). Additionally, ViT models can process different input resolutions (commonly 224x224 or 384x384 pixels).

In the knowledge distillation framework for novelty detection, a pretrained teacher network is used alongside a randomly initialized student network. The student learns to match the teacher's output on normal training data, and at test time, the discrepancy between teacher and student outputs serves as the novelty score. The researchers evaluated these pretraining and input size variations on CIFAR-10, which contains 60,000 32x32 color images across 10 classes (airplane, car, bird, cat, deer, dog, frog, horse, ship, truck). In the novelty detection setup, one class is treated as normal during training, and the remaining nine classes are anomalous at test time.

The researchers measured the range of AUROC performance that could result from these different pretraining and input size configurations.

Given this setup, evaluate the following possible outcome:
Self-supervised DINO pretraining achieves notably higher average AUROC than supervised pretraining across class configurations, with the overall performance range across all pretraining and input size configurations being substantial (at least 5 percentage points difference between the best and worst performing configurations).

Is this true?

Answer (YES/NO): NO